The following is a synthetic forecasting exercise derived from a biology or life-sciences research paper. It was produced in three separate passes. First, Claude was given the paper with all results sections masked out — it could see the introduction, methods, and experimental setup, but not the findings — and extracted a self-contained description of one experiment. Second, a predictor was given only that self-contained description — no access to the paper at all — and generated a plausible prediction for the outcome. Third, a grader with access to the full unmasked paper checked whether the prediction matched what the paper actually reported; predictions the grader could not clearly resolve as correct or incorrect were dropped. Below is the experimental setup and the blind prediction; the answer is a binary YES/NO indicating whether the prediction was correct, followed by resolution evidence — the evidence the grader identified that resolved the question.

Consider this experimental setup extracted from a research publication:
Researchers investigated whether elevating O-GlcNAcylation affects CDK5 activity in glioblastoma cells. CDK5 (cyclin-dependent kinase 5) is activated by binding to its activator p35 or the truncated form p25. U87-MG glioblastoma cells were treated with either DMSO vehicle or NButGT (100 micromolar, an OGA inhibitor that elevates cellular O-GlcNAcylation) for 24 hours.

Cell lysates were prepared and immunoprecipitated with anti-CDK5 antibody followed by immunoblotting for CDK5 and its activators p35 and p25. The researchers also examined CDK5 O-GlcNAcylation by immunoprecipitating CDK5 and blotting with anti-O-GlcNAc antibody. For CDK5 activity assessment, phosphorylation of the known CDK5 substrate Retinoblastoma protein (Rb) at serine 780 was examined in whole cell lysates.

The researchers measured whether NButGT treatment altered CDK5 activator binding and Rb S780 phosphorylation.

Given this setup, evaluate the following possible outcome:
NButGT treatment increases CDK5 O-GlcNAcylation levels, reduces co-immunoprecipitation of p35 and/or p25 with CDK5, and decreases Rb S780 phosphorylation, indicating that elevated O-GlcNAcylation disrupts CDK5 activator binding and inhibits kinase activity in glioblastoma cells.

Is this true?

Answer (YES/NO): NO